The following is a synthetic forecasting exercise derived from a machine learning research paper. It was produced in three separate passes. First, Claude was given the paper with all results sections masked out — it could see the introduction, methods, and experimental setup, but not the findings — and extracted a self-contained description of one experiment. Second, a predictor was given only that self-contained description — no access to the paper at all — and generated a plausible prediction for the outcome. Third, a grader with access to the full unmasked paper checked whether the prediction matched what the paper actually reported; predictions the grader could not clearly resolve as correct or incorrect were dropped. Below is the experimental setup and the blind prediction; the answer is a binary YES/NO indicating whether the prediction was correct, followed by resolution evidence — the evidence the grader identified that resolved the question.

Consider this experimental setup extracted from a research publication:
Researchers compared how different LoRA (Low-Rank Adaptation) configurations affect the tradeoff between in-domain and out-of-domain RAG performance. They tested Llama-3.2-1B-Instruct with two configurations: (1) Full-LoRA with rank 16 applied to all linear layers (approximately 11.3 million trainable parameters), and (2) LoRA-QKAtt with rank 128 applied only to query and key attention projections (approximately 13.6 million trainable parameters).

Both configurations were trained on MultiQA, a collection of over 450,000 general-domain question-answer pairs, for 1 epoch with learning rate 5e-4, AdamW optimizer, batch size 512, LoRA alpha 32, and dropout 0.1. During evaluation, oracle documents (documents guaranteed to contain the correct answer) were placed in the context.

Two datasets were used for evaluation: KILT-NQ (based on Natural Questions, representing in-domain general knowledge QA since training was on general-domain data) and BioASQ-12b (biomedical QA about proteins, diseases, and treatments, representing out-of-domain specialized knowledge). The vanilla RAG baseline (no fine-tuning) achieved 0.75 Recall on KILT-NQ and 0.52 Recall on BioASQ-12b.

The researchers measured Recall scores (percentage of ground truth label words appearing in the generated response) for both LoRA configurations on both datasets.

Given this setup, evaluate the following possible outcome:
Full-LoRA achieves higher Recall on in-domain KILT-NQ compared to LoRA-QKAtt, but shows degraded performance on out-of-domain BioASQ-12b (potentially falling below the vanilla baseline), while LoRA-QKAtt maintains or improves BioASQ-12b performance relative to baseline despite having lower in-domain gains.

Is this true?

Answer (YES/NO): YES